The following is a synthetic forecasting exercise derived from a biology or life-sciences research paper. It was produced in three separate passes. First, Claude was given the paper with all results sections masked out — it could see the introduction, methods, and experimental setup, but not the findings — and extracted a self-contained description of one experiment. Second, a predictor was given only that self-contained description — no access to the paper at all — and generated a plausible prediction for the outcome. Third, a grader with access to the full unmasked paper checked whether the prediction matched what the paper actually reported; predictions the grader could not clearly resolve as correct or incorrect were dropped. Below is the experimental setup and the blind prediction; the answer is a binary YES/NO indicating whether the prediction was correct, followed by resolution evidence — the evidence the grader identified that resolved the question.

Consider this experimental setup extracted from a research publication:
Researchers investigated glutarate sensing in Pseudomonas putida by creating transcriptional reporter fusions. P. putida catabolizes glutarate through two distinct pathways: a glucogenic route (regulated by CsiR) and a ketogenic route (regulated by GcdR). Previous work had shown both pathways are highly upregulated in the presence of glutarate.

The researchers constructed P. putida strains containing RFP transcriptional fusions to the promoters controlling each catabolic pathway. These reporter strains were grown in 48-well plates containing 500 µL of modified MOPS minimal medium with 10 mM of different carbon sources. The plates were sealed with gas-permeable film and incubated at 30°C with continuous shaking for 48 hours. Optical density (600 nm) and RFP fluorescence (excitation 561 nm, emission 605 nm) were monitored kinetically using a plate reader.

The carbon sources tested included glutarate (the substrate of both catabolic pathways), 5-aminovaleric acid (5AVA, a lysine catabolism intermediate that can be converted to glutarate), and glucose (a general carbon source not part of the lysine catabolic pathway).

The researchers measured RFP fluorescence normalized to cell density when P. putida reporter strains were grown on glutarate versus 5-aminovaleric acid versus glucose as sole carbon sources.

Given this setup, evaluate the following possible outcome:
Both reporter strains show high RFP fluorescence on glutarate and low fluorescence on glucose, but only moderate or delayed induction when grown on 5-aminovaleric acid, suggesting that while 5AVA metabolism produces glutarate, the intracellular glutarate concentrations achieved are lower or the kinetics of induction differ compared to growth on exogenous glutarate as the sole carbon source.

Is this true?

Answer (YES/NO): NO